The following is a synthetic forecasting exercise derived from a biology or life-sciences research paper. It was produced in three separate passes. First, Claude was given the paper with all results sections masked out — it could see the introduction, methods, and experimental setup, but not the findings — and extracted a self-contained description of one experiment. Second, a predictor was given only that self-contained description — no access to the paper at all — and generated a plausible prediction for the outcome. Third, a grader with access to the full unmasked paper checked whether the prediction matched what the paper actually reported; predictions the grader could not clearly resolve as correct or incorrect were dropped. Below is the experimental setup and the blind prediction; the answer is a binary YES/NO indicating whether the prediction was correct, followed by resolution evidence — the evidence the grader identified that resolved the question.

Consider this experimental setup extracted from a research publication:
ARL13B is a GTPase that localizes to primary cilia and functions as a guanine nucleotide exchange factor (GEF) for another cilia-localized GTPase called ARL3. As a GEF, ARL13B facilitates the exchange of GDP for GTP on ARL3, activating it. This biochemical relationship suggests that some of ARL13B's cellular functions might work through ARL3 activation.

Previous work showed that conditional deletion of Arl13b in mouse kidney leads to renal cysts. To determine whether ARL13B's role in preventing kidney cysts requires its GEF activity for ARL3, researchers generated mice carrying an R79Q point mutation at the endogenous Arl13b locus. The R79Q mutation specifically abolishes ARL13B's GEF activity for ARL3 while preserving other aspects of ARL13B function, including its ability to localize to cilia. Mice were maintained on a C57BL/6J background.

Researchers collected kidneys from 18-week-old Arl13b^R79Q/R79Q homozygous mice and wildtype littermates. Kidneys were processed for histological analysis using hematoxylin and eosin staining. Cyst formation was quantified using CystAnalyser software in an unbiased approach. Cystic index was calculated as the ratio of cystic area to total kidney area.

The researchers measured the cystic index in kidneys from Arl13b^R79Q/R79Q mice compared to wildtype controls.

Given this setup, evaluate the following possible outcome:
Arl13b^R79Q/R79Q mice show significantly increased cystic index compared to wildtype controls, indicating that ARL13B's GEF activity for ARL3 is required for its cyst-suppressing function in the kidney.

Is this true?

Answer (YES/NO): NO